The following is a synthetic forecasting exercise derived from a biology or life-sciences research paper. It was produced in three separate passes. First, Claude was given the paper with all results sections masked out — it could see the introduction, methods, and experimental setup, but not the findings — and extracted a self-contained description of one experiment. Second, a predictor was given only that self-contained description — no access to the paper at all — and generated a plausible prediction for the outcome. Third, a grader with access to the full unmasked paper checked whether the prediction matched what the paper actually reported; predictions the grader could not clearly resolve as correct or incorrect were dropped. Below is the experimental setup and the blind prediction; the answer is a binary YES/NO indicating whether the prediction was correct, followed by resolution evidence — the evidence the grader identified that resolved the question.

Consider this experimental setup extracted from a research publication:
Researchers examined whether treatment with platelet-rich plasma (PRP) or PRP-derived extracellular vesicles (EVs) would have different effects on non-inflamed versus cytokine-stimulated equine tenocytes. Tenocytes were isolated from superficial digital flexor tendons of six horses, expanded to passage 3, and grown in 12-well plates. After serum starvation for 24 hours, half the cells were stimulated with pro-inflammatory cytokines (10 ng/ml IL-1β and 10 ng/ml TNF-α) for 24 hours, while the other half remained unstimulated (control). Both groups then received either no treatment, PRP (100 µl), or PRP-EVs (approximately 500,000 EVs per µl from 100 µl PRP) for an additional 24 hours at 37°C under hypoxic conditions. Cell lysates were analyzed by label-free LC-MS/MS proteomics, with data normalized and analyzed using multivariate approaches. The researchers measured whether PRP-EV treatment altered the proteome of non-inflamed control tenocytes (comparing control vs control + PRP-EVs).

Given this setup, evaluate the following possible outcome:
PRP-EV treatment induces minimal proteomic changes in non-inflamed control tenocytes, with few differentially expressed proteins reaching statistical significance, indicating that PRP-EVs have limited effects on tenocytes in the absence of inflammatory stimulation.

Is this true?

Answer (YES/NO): YES